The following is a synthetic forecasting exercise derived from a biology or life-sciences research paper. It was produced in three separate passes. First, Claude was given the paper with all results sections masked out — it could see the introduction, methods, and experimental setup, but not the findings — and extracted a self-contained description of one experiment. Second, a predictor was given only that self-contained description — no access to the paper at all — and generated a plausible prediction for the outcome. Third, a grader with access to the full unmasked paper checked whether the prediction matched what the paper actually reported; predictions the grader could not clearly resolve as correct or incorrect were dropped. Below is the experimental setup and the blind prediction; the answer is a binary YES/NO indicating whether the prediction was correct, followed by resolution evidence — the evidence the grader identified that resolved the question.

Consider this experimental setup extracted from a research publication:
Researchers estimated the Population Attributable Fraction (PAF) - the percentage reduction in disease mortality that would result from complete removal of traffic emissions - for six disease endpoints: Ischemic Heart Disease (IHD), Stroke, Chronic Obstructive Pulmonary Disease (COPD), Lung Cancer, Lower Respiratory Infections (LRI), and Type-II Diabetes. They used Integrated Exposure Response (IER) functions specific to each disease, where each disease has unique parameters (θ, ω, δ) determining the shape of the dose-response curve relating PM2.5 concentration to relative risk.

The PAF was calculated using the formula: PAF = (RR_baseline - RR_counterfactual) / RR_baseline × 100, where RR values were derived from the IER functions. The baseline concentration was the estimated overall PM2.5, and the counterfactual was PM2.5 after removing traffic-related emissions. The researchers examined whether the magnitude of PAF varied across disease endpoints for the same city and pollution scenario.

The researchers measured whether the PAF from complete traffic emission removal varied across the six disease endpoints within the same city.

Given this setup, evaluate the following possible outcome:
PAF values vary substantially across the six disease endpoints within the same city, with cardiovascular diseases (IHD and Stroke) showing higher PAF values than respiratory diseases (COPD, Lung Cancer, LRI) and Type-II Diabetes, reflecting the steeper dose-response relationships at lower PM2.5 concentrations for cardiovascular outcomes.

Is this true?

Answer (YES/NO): NO